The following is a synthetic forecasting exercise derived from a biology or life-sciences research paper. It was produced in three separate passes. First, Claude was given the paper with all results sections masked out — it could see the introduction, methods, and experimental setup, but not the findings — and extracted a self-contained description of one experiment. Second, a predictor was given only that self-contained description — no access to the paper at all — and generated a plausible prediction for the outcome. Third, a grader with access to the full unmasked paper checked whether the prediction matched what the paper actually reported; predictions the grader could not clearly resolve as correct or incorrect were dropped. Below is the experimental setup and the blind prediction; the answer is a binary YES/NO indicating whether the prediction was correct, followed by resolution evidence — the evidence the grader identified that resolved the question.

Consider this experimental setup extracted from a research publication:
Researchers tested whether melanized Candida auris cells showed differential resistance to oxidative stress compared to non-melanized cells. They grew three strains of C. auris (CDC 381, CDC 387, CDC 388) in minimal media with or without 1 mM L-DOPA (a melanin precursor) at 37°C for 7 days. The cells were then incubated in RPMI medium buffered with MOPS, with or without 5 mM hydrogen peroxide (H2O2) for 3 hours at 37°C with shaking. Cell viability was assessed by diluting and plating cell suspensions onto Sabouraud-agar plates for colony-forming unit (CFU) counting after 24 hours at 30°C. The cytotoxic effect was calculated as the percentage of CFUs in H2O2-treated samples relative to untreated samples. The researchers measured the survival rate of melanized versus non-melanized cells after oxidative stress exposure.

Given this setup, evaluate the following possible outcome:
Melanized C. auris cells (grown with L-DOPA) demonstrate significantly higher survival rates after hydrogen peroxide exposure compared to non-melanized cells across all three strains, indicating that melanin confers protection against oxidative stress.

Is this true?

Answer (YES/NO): NO